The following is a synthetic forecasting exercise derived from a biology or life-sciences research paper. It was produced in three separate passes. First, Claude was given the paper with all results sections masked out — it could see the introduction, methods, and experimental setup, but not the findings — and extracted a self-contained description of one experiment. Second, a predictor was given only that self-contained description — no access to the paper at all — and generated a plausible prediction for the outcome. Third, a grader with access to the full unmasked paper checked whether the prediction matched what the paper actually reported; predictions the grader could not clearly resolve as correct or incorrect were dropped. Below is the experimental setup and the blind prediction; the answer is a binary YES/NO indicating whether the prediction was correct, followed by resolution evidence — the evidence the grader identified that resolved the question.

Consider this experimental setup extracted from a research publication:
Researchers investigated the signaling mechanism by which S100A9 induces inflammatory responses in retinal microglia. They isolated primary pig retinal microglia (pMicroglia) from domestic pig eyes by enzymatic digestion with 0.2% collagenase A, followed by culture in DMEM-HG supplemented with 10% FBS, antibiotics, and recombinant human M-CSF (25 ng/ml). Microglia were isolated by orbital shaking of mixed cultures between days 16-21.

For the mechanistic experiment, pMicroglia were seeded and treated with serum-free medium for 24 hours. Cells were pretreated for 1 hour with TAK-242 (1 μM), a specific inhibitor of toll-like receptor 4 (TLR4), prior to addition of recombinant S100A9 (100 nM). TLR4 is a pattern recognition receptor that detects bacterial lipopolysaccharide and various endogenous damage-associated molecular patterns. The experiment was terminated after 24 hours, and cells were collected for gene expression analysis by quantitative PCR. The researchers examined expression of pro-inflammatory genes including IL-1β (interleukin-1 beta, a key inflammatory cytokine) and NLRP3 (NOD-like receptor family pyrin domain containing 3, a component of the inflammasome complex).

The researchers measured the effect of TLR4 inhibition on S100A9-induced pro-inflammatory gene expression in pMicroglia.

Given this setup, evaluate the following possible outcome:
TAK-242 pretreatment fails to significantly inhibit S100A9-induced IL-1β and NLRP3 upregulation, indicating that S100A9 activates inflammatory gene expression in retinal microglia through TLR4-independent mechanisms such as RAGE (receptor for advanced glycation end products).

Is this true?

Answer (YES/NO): NO